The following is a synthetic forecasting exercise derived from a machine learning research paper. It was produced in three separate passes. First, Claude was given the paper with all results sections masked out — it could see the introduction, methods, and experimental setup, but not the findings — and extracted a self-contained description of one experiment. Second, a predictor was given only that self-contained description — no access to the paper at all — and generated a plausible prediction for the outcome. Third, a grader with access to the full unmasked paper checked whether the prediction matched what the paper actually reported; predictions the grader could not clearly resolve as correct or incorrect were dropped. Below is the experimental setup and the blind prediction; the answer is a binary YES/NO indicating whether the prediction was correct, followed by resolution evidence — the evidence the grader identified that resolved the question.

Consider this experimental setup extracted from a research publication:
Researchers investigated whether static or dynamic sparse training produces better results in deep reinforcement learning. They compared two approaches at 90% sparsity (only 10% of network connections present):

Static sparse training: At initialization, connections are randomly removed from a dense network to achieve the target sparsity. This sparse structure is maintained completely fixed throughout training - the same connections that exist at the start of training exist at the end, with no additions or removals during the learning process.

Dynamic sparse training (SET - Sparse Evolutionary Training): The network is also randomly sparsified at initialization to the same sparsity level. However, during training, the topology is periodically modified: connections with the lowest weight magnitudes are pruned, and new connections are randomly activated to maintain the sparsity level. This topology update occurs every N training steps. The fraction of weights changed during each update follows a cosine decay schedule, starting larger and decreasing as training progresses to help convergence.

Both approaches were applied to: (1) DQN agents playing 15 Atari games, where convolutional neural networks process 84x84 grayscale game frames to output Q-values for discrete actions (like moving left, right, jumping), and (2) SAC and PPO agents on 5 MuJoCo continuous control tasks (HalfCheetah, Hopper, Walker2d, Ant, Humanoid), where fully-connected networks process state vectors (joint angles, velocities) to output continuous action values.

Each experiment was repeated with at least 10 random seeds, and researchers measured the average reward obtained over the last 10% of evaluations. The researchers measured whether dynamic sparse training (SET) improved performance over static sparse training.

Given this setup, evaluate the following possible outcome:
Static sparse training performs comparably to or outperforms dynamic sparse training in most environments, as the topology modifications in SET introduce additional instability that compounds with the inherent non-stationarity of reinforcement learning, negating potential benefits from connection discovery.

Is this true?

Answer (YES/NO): NO